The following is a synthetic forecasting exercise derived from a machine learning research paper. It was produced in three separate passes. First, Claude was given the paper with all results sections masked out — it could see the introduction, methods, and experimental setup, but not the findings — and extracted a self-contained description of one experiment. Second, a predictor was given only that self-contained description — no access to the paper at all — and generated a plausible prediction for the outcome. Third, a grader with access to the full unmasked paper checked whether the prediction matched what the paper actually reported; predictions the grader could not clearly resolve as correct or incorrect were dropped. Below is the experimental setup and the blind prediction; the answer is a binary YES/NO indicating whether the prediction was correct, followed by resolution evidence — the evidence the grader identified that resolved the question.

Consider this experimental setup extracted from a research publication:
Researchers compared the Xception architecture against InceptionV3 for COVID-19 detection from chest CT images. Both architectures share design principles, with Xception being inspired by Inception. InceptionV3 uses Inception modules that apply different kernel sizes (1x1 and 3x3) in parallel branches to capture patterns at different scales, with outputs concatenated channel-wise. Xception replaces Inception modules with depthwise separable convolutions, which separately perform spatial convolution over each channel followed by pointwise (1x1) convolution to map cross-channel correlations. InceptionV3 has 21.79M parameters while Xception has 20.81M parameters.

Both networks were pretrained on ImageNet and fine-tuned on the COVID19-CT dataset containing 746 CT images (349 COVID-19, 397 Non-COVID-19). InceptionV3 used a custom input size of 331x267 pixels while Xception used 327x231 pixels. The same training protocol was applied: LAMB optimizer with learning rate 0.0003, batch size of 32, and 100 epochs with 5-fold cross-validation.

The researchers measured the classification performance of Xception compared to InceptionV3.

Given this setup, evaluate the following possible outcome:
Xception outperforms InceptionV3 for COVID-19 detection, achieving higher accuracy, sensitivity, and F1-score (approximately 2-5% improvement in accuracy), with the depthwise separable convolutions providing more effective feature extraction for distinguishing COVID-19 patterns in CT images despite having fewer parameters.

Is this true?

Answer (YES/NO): NO